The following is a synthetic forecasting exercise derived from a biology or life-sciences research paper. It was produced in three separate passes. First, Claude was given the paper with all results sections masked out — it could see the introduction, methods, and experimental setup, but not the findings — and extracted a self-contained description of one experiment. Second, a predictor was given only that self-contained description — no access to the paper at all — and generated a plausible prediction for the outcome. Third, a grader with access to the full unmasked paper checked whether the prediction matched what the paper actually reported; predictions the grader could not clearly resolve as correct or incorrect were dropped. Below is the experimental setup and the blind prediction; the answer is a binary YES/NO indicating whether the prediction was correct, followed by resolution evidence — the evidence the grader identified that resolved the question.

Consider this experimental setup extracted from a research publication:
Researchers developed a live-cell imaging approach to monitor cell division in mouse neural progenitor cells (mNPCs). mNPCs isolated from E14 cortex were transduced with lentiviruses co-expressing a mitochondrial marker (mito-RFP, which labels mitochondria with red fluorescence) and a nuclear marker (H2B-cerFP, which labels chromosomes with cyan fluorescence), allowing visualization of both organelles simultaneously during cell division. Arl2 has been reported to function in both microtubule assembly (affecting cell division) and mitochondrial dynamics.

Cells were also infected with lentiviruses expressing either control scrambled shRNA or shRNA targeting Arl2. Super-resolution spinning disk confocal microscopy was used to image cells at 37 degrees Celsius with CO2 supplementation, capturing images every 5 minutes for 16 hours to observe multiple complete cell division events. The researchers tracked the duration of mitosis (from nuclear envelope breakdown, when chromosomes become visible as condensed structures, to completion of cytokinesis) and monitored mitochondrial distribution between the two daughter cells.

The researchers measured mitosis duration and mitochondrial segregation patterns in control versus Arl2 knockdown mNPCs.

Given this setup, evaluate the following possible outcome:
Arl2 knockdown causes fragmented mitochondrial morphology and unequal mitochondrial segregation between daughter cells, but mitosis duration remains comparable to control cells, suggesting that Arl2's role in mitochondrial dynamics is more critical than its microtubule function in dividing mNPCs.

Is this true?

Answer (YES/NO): NO